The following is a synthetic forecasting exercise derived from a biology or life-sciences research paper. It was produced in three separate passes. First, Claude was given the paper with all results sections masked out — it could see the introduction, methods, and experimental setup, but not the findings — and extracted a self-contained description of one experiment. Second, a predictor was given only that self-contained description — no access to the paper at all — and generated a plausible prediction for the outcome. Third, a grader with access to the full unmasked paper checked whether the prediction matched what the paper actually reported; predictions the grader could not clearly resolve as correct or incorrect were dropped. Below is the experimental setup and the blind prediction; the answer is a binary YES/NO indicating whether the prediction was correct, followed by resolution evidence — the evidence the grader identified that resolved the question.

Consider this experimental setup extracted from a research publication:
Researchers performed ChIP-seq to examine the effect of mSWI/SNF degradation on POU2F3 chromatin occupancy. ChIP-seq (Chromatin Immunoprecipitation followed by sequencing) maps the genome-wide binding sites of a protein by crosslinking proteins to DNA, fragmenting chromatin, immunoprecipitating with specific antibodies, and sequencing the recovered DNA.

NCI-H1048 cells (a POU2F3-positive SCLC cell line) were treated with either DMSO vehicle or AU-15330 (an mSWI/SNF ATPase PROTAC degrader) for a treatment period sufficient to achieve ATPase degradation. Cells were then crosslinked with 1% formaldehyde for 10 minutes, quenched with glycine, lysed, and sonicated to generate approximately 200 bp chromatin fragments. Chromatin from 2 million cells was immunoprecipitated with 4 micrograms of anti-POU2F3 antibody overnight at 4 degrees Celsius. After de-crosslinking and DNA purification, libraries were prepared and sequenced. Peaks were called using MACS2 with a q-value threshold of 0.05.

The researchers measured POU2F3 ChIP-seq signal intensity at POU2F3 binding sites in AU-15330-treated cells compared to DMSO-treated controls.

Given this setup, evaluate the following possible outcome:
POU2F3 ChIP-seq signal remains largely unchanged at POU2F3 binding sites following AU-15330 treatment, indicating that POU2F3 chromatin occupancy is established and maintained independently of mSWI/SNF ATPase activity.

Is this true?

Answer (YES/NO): NO